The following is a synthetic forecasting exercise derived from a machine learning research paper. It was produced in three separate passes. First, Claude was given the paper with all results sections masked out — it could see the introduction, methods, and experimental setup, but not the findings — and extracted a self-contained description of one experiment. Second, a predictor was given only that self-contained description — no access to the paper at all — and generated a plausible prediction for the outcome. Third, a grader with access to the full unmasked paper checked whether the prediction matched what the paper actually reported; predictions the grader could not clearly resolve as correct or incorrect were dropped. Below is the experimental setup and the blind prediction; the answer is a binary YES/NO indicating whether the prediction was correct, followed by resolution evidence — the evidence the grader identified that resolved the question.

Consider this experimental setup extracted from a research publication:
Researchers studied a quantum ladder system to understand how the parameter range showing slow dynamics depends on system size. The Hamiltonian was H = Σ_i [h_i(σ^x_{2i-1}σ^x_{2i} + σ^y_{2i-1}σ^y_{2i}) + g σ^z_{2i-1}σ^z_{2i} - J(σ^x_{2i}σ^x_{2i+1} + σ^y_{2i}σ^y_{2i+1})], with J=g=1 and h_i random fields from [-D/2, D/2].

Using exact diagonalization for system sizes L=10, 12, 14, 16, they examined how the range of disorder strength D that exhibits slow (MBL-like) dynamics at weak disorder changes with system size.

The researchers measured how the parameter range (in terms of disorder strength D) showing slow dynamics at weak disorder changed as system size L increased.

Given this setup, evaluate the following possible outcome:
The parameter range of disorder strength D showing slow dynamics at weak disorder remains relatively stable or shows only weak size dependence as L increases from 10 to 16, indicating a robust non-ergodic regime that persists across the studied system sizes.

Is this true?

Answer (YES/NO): NO